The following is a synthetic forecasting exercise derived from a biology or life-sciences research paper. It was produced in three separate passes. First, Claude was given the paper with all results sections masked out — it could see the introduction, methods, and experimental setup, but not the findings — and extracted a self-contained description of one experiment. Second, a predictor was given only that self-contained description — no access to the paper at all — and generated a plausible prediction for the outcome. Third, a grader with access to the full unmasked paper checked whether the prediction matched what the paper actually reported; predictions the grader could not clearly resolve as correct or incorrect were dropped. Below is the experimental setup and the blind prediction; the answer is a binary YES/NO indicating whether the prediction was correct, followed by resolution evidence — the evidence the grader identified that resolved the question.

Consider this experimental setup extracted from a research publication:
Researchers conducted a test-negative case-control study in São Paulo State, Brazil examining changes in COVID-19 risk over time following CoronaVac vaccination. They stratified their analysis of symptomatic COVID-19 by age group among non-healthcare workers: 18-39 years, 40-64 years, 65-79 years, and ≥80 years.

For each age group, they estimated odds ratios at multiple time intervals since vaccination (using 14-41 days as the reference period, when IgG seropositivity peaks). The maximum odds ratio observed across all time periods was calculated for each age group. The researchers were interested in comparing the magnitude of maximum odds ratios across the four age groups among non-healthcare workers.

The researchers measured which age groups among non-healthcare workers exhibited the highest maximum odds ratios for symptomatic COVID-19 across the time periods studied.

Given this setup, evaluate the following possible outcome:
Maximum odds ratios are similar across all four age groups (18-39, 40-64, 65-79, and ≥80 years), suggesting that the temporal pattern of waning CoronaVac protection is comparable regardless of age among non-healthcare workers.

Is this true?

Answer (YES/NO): NO